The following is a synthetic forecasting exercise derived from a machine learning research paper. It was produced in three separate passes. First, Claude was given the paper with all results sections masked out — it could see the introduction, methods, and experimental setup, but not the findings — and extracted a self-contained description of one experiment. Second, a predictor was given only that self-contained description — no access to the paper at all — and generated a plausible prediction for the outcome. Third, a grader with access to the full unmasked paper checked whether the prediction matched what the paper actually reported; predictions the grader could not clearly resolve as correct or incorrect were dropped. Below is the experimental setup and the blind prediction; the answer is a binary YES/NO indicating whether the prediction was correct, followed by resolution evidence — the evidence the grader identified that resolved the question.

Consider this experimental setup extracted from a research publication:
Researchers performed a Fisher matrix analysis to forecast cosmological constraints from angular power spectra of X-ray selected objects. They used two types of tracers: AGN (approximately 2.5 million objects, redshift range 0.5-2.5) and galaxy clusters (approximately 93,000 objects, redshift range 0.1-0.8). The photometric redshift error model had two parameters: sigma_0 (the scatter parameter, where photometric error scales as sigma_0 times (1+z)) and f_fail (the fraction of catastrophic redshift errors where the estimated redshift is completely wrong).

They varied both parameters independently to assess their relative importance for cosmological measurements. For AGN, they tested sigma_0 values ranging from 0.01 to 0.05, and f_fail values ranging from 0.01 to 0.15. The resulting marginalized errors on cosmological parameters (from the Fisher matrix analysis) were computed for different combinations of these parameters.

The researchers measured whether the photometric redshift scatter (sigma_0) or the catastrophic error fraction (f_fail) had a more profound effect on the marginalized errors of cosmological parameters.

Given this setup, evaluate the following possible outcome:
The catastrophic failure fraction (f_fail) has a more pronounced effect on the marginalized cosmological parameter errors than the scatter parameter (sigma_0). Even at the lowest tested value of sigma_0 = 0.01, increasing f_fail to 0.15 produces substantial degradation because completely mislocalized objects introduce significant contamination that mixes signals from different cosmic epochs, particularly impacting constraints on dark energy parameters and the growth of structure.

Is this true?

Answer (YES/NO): NO